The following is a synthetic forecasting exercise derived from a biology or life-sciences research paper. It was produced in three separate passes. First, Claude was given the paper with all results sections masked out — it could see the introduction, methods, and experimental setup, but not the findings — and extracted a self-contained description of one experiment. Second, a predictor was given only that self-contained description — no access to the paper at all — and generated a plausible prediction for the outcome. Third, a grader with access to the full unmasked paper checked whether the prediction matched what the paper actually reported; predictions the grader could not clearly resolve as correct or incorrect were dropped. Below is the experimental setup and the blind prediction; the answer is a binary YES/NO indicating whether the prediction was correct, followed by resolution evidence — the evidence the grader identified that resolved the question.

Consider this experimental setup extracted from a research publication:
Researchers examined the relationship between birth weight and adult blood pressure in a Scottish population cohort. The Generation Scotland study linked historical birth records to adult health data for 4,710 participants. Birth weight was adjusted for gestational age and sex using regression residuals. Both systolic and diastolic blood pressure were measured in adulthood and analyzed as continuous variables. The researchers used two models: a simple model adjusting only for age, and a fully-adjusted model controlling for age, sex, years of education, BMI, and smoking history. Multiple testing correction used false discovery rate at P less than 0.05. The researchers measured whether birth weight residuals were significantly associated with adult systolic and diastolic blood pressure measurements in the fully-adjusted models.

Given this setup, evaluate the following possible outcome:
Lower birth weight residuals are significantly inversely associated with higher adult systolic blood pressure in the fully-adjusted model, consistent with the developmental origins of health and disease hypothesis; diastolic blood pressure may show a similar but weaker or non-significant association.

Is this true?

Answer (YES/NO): NO